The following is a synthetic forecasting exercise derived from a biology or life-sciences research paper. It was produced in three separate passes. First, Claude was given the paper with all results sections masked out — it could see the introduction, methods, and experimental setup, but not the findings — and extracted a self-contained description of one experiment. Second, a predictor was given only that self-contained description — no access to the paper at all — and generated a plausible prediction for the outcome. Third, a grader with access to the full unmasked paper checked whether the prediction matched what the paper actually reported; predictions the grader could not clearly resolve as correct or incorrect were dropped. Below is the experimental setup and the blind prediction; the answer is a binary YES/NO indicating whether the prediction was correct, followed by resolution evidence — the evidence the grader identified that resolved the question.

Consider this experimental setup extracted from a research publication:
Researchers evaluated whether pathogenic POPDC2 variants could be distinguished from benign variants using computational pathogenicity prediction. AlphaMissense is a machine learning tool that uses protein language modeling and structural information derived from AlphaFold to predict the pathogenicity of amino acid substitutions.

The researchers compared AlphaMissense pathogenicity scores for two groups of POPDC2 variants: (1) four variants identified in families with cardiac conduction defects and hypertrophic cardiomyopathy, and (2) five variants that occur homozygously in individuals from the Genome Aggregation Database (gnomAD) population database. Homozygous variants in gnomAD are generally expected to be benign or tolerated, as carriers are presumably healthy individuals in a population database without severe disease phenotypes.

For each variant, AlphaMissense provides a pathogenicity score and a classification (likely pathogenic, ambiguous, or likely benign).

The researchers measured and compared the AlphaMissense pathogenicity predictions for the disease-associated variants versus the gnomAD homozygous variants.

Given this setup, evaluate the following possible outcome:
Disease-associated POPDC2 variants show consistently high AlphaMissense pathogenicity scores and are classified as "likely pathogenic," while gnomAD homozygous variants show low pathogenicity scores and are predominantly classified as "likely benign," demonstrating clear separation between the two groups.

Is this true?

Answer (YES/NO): YES